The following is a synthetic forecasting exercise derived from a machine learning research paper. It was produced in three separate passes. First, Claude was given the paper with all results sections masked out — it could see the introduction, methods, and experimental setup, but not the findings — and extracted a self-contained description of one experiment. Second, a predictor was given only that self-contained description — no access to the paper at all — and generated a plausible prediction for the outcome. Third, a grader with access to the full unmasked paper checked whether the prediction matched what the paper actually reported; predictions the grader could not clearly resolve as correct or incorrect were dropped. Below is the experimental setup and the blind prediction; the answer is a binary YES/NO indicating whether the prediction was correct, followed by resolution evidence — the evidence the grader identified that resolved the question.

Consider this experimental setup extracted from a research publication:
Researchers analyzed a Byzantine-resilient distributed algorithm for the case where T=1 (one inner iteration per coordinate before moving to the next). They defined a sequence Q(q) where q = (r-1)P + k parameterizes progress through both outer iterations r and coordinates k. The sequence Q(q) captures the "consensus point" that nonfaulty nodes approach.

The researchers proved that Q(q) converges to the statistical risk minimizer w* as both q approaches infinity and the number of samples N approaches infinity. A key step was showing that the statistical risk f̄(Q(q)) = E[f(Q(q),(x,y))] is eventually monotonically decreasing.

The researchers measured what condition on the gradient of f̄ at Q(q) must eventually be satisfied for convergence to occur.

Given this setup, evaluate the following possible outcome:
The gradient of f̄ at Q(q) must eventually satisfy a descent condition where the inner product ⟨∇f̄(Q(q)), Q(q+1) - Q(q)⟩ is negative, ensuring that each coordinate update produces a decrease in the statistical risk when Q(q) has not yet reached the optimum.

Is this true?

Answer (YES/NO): NO